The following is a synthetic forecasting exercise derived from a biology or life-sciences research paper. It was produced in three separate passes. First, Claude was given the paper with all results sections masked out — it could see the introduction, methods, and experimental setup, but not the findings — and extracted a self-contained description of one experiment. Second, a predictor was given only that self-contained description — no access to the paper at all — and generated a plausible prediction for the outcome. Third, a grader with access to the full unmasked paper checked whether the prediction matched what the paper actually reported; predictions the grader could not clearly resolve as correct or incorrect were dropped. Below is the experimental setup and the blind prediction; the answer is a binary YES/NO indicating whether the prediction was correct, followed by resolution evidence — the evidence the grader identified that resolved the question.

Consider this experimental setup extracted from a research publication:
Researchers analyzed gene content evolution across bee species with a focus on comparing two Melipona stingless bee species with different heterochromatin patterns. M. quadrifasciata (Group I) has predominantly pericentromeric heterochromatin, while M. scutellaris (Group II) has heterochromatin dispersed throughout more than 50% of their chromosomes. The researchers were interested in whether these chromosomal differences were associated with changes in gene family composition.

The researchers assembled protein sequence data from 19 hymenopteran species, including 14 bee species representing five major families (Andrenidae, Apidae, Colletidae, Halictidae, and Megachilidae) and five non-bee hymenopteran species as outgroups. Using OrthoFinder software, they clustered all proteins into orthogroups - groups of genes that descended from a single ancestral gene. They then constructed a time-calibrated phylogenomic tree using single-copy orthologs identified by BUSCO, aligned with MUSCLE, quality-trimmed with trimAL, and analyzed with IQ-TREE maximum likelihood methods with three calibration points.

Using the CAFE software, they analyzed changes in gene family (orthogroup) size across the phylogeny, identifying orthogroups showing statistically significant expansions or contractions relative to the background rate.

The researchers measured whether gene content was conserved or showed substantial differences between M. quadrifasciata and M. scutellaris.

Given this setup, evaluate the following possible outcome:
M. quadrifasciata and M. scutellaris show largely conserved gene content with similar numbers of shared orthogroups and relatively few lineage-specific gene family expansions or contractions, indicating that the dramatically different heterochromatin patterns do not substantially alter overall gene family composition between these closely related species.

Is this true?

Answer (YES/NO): YES